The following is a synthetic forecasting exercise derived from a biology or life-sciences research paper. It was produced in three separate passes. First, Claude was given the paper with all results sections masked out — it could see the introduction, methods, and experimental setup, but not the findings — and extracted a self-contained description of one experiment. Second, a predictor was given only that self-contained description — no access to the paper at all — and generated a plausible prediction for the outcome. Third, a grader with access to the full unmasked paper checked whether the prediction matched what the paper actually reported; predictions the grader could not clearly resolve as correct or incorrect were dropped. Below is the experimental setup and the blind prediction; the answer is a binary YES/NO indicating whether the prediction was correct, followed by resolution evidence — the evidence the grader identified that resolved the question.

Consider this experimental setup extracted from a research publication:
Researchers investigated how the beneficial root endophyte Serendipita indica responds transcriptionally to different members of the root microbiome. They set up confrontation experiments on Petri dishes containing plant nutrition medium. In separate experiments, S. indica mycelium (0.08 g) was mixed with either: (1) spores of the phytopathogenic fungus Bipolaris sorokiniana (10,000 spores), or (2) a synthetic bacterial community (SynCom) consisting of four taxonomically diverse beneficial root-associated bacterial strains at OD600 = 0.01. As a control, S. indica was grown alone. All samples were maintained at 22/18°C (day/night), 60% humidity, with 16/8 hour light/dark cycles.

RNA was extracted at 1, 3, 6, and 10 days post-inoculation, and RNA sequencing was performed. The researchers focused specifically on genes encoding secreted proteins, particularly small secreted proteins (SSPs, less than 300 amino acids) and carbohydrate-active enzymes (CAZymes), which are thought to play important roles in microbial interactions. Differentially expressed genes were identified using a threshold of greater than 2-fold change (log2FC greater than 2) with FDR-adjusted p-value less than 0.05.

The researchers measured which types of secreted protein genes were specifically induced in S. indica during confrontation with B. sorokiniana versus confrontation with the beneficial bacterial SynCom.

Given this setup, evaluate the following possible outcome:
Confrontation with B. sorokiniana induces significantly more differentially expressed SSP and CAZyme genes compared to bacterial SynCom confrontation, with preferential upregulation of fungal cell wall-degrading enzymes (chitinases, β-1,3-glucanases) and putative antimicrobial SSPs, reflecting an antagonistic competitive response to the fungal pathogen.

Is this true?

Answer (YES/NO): YES